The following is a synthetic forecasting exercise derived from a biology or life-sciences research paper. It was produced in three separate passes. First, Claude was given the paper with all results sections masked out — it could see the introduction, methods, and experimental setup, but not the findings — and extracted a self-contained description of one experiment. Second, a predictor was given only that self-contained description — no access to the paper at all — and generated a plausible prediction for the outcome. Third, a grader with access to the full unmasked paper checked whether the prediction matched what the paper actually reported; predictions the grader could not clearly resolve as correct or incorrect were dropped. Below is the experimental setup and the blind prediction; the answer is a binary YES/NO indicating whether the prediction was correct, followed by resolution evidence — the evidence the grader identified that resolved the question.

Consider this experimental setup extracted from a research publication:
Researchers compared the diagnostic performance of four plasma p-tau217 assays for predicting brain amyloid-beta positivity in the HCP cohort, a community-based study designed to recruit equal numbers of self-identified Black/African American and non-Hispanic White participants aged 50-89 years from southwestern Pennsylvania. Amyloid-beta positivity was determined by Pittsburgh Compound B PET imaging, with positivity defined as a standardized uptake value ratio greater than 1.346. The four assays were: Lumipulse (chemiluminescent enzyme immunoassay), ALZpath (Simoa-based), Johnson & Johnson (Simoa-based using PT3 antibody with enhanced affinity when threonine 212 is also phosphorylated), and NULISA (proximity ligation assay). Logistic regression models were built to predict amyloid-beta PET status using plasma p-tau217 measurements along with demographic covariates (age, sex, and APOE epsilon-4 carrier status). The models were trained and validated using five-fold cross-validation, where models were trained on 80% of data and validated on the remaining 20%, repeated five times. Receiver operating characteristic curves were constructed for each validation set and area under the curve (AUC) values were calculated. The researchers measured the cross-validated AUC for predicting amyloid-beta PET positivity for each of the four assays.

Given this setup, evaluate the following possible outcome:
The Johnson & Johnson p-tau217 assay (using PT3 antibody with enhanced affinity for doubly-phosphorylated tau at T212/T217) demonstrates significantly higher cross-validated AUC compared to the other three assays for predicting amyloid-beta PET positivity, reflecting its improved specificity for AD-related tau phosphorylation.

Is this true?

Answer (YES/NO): NO